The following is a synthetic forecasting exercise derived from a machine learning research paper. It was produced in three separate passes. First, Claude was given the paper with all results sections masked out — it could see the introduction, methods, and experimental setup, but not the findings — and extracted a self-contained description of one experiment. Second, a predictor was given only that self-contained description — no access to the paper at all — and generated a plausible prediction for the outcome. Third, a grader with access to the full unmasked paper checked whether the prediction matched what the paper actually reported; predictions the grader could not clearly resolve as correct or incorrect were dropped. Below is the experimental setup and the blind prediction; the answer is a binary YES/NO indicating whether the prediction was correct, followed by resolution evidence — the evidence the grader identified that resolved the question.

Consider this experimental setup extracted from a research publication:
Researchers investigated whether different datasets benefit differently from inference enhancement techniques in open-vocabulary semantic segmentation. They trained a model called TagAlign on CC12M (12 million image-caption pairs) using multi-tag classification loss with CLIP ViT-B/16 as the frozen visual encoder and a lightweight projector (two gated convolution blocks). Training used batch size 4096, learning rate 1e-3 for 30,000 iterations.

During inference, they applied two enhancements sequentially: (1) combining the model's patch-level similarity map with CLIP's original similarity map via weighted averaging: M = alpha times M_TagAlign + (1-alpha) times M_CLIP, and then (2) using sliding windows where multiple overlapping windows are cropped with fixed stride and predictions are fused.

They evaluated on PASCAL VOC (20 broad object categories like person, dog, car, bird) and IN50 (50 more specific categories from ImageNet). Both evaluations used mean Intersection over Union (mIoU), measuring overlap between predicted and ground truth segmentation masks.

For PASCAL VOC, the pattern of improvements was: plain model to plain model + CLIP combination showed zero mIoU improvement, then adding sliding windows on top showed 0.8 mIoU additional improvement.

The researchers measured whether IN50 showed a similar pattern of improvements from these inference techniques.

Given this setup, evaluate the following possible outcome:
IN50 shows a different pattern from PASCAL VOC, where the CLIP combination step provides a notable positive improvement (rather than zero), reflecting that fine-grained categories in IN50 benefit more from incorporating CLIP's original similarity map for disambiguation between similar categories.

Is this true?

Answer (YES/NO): YES